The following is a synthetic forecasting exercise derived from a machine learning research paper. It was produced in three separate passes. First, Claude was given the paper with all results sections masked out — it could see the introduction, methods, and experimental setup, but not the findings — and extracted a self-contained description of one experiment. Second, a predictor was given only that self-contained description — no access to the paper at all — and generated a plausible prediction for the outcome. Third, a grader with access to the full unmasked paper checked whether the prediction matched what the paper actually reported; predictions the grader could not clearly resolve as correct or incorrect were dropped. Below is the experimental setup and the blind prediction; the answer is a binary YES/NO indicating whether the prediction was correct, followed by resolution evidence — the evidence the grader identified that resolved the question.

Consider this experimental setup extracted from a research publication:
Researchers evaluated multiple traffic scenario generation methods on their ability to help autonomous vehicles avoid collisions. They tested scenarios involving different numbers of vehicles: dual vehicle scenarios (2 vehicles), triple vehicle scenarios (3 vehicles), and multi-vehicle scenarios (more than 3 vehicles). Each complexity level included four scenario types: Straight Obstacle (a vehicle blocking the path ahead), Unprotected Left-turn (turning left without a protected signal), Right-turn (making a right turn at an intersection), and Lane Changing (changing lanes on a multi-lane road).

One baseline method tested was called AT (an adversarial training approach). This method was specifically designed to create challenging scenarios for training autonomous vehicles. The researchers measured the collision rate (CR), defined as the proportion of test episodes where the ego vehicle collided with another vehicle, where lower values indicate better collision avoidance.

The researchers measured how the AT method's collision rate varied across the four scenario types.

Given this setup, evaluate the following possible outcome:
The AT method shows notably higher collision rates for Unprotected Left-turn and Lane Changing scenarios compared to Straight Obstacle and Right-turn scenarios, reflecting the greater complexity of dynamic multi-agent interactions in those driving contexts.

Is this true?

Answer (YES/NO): NO